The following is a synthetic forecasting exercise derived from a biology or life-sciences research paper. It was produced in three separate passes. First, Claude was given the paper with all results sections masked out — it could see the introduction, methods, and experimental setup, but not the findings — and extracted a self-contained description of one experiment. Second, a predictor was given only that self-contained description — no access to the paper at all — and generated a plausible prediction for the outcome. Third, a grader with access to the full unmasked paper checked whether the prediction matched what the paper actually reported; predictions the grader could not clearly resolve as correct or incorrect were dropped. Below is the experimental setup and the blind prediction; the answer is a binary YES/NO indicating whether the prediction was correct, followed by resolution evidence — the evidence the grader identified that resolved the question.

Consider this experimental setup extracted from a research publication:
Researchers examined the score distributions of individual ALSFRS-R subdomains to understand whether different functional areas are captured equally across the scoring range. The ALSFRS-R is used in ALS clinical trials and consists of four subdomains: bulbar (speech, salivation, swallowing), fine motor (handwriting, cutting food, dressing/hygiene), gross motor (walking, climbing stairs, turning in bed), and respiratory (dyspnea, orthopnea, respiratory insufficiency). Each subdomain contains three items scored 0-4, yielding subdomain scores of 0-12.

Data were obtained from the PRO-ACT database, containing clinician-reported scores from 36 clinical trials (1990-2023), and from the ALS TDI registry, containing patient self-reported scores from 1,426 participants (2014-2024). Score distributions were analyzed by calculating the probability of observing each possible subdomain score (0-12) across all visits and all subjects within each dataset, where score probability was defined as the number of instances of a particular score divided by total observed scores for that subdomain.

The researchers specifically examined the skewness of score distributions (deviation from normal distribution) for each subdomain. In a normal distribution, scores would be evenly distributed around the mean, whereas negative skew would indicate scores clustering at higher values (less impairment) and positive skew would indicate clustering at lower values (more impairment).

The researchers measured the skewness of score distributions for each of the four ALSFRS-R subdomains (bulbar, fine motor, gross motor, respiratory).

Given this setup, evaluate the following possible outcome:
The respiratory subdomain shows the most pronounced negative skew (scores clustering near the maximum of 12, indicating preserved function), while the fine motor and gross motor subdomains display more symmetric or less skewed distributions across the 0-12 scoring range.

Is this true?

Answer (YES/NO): NO